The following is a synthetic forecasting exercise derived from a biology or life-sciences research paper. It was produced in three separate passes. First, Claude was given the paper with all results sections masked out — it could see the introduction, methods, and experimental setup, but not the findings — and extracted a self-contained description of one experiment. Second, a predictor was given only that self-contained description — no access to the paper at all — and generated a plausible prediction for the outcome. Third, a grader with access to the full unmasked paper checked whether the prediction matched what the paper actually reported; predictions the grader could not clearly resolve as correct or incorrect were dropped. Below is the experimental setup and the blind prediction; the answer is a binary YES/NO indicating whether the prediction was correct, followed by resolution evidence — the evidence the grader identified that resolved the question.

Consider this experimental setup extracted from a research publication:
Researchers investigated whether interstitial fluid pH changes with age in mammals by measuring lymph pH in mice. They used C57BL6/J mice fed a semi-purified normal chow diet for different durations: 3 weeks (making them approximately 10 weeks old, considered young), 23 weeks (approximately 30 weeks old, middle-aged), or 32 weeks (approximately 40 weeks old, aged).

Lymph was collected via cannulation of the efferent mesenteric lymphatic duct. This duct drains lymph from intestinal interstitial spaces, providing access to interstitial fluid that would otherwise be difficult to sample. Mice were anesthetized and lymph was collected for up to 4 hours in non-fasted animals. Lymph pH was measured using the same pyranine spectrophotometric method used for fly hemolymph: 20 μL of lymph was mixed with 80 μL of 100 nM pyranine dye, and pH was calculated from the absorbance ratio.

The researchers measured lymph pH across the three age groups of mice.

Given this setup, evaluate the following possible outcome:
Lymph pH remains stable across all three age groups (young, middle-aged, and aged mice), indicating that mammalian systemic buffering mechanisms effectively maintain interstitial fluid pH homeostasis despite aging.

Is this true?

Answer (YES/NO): NO